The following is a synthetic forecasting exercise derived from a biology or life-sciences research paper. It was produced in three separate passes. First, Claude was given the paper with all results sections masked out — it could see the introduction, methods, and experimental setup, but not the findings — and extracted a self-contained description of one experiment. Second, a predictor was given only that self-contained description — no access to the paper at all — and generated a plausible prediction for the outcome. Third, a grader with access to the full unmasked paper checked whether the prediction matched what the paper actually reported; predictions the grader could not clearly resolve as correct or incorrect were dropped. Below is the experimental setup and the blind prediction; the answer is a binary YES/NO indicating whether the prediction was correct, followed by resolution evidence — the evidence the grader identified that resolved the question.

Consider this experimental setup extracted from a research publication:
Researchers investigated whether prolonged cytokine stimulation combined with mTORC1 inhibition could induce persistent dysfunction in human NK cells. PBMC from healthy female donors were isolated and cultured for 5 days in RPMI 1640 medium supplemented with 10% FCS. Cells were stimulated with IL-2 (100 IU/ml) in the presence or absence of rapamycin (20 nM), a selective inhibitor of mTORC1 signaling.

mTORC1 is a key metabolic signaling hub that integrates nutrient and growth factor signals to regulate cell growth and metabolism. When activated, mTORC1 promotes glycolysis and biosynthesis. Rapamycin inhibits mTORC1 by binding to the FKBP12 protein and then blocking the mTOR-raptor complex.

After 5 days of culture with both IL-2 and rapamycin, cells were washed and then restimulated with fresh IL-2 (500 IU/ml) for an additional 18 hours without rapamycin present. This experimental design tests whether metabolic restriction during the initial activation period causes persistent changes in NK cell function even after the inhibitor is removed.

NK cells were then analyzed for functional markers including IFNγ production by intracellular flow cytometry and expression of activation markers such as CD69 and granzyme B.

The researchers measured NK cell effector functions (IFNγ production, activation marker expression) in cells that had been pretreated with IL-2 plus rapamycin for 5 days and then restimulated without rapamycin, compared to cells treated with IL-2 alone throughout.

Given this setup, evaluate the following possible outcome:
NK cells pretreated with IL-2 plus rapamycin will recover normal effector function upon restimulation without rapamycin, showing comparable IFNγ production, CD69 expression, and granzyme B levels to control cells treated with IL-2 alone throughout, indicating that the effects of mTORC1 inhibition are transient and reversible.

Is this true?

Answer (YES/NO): NO